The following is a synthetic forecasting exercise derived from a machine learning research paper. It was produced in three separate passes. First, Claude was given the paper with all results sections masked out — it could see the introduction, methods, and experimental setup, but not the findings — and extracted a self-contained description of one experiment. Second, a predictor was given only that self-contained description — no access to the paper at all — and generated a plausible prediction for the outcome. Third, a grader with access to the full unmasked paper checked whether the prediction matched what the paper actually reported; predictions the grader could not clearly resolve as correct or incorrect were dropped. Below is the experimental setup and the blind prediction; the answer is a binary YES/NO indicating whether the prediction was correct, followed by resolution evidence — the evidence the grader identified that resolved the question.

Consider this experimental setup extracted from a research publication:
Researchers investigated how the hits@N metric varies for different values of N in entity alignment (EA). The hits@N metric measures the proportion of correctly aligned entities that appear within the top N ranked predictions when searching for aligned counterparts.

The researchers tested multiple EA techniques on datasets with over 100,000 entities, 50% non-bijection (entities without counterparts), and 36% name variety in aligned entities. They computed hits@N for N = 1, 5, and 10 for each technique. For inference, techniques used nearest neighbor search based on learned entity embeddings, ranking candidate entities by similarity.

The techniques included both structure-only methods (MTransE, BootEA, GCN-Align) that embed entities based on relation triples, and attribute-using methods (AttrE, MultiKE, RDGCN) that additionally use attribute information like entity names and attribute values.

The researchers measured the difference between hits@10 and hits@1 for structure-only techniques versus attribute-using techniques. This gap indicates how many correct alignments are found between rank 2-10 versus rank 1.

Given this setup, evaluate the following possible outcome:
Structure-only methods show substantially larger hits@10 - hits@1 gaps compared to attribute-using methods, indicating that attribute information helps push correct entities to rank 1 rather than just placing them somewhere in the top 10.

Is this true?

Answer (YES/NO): YES